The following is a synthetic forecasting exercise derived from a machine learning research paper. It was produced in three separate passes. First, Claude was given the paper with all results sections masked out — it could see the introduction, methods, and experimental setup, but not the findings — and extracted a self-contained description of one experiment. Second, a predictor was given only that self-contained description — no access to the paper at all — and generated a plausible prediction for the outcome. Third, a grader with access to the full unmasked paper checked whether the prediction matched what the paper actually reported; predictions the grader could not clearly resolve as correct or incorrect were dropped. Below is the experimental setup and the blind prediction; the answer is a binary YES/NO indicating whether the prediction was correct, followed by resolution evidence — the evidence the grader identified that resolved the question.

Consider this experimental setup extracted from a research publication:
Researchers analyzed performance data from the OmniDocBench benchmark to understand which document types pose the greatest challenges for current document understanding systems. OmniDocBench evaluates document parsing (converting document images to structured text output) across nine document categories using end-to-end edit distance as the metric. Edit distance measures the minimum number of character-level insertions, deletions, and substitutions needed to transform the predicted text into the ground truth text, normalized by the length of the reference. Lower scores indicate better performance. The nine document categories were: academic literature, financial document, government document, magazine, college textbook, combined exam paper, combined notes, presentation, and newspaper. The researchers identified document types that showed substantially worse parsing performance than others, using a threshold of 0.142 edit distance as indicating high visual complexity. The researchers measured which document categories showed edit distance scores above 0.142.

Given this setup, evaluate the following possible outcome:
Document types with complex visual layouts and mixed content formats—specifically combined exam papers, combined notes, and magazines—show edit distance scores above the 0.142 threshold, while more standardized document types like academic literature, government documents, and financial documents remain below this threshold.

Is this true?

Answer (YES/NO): NO